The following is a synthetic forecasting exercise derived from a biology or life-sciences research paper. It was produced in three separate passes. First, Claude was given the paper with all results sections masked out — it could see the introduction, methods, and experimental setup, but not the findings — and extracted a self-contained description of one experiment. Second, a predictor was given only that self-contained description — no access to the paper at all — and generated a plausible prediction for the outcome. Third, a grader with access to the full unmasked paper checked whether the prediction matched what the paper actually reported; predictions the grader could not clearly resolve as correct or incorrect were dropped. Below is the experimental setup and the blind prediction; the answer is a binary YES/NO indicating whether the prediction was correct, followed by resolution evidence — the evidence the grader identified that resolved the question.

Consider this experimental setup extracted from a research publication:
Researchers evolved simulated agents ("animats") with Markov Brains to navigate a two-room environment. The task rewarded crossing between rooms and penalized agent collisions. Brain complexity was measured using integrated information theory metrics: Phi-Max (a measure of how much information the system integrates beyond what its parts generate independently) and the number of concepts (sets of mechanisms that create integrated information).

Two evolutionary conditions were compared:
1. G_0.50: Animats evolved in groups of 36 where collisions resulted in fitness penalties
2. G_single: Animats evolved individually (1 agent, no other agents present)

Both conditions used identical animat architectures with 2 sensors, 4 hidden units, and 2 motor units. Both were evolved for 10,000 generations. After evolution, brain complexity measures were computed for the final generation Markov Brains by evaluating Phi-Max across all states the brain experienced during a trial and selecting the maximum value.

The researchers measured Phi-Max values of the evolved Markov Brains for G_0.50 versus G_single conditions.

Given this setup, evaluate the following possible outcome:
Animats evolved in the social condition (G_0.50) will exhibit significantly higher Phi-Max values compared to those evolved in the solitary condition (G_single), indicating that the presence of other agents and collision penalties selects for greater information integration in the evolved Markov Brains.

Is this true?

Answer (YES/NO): YES